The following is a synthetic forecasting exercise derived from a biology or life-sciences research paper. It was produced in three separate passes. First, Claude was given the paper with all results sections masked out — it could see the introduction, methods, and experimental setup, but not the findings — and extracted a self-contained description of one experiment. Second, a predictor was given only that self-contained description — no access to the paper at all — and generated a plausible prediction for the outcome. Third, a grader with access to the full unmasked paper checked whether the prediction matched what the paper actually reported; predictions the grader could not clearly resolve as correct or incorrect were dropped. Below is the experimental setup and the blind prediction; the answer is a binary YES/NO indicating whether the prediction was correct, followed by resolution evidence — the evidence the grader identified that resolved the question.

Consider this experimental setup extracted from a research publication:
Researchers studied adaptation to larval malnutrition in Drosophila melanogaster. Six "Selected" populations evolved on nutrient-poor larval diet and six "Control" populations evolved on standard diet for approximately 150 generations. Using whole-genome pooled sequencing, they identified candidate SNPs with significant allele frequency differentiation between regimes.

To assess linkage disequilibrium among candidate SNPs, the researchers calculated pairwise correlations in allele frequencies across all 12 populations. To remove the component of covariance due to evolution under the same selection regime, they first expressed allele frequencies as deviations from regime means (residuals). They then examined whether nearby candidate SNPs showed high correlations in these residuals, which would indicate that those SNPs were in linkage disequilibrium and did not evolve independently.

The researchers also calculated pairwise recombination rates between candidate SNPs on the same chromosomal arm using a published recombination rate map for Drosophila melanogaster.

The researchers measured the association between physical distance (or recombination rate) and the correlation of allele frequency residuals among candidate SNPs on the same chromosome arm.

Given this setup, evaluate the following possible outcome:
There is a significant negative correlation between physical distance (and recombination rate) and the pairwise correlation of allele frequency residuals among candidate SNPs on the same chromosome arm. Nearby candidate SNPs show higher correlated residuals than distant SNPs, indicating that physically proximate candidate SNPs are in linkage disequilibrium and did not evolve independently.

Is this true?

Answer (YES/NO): NO